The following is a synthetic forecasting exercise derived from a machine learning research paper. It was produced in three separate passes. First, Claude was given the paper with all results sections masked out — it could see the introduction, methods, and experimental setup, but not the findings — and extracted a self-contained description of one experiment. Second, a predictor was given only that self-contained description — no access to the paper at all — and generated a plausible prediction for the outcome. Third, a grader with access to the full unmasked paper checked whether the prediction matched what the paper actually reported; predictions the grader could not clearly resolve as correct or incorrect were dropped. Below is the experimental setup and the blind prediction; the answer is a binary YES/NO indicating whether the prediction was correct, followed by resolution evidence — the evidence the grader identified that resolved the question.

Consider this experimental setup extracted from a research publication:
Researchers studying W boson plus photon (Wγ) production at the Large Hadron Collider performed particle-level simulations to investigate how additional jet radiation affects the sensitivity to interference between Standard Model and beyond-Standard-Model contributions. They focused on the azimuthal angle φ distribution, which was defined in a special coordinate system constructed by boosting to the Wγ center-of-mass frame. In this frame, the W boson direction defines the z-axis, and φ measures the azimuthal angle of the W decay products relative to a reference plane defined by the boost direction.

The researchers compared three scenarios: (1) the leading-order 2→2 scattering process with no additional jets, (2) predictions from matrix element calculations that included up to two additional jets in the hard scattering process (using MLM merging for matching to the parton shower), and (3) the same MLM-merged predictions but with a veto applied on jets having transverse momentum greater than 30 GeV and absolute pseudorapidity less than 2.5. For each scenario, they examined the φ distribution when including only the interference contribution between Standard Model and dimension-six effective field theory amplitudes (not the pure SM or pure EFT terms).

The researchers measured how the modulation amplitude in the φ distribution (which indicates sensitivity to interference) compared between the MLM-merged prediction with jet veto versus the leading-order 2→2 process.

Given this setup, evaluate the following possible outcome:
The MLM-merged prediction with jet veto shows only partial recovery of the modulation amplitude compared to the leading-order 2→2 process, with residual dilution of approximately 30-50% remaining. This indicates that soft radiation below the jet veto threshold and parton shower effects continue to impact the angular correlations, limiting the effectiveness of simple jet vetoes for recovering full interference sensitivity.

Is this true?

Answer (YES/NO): NO